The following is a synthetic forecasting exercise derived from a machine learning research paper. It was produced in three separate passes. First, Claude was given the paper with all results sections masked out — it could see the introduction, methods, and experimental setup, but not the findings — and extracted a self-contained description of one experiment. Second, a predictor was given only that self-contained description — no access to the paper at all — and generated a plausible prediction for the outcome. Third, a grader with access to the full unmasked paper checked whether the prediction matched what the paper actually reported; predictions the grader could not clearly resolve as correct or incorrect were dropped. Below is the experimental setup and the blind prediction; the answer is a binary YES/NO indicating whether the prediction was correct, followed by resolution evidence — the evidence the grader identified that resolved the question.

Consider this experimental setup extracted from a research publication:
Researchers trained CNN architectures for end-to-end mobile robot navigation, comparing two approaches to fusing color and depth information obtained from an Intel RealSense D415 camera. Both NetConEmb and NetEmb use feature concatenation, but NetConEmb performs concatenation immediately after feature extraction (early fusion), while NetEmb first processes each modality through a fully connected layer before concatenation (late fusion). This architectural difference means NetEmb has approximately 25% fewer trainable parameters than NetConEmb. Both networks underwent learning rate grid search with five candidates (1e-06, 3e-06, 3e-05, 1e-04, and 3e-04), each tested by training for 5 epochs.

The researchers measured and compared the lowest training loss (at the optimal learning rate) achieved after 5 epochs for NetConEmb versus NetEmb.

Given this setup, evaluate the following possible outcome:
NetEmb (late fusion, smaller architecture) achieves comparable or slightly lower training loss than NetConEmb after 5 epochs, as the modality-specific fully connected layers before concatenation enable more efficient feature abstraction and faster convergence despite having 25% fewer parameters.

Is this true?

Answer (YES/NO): NO